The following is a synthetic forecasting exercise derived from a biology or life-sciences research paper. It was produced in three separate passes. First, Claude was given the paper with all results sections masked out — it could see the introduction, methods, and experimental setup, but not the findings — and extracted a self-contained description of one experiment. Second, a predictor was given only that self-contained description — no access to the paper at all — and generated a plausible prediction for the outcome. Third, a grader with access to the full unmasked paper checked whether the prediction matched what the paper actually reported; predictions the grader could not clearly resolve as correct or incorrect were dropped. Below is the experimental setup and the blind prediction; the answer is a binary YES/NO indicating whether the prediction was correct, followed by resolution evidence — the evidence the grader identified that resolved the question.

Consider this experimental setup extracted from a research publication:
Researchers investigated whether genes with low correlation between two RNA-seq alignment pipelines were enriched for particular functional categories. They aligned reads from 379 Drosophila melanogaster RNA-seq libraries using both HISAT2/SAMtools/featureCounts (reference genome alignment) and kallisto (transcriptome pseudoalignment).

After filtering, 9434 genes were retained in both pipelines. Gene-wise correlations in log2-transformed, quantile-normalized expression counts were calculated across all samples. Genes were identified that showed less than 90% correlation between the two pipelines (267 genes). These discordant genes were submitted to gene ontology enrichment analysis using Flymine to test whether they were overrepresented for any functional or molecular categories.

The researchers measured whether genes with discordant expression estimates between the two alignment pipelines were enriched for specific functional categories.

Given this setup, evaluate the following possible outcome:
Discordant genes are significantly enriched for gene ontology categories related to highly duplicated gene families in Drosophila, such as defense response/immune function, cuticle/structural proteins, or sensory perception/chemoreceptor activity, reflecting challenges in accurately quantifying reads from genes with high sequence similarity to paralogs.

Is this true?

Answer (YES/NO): NO